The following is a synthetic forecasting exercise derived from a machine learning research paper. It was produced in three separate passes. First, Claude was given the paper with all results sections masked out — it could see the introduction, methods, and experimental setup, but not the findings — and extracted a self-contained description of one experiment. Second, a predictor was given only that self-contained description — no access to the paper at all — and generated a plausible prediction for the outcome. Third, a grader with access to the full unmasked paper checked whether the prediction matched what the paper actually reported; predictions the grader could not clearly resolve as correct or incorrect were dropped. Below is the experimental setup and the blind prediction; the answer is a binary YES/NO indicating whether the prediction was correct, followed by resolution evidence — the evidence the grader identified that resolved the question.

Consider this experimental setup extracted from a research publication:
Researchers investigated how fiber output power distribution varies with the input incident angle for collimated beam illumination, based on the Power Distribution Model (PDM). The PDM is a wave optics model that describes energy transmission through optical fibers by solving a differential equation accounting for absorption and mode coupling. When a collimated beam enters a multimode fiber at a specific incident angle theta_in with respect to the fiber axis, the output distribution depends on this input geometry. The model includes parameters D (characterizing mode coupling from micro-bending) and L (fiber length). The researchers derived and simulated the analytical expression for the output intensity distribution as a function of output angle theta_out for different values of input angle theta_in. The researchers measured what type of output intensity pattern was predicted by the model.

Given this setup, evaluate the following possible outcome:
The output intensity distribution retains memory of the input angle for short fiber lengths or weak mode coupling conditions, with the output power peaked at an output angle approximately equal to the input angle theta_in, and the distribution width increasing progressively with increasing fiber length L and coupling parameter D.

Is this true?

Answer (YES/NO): YES